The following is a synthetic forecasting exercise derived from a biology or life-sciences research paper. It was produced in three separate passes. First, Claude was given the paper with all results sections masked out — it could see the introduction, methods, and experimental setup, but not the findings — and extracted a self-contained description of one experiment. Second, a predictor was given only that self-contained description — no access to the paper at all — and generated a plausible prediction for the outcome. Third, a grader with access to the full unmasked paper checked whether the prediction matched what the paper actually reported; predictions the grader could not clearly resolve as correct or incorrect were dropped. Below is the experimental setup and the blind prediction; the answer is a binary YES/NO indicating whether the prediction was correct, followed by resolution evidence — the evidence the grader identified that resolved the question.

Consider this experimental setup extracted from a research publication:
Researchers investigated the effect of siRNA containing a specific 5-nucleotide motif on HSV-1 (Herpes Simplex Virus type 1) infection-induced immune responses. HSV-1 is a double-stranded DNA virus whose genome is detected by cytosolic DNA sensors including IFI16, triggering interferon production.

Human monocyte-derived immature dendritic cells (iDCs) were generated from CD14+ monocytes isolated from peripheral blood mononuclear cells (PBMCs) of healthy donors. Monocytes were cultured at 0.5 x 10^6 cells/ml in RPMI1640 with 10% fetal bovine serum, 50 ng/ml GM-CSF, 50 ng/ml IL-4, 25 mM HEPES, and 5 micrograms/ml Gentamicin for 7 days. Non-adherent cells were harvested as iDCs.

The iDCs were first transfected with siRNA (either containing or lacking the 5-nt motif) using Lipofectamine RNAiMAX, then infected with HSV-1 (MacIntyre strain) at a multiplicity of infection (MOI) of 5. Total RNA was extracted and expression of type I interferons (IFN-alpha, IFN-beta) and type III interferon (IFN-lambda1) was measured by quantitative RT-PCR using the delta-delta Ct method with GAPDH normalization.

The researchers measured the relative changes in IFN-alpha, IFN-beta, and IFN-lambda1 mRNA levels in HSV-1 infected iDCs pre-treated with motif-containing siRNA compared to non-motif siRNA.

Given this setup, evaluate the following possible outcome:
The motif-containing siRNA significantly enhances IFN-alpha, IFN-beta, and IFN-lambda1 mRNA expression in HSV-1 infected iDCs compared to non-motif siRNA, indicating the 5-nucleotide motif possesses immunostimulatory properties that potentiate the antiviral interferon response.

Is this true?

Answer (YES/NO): NO